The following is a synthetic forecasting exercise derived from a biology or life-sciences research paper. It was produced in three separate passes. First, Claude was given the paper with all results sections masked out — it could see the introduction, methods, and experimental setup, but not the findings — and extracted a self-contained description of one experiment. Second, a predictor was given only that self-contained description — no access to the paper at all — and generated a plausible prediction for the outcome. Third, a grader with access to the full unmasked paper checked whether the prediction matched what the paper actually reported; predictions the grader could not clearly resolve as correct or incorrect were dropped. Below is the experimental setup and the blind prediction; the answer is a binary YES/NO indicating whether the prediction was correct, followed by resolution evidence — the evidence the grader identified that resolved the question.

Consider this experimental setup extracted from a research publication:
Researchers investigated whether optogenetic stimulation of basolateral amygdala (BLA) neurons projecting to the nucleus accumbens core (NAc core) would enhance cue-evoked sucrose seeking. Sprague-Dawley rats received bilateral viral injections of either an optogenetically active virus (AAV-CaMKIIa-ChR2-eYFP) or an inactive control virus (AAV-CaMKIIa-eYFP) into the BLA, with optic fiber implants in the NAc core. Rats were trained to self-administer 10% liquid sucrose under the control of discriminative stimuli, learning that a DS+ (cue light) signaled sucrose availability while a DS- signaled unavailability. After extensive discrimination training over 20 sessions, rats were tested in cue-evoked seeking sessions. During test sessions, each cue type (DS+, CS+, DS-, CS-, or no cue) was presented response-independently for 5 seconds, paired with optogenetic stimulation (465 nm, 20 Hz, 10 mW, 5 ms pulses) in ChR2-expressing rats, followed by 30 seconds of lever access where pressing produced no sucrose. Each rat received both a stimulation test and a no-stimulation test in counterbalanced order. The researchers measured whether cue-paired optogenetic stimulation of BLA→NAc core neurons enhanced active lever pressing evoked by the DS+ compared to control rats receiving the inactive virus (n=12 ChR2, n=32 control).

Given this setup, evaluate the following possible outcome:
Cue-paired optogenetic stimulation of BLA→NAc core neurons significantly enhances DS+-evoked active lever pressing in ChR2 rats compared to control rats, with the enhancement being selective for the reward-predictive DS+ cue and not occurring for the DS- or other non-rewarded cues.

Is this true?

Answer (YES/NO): NO